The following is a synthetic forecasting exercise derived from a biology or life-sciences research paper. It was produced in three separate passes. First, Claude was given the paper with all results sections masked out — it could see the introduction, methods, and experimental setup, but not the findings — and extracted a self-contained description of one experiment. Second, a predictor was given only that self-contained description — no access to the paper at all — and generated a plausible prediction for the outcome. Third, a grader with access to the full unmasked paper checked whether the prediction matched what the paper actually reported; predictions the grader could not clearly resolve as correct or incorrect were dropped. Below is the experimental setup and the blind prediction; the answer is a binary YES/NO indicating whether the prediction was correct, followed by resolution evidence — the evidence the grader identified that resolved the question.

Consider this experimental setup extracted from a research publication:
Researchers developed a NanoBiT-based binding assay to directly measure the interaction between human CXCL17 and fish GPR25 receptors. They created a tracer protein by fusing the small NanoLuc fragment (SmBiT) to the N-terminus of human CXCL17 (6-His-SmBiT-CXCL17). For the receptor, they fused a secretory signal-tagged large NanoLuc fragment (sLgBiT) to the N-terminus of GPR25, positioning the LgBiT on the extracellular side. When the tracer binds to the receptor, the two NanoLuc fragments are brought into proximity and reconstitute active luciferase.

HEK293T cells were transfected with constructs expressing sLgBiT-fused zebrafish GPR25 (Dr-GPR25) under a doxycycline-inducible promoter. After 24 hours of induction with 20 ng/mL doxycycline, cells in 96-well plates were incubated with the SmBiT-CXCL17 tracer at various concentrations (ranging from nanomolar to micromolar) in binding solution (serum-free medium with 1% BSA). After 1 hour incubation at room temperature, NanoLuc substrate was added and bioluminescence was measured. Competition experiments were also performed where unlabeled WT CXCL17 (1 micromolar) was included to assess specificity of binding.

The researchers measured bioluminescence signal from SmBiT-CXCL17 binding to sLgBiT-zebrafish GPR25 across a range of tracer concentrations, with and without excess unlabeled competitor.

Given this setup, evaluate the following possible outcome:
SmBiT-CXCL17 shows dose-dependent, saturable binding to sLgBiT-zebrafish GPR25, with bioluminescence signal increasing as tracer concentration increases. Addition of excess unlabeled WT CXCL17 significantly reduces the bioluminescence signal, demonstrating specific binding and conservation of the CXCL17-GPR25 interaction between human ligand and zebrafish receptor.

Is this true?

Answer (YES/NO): NO